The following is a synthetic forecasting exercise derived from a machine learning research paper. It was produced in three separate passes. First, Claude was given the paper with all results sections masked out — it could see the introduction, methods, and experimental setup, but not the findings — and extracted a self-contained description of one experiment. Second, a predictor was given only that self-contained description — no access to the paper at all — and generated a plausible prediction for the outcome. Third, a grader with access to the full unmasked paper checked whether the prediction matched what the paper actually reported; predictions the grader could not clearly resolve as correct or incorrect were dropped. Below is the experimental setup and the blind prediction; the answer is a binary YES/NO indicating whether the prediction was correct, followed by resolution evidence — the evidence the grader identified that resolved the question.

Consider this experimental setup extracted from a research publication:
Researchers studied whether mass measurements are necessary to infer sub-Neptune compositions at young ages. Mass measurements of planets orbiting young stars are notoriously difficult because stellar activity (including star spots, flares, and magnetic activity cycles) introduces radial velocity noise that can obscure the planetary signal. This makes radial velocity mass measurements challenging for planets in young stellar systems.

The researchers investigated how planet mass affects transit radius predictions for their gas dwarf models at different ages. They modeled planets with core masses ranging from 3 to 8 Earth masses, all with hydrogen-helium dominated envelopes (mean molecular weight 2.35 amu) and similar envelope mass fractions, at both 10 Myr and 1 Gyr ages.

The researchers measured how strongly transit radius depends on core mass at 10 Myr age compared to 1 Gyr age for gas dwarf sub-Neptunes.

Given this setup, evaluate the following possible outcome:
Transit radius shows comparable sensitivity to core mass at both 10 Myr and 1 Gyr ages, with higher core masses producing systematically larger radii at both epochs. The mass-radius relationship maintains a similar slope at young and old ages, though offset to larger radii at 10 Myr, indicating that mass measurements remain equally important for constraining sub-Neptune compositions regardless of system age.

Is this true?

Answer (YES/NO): NO